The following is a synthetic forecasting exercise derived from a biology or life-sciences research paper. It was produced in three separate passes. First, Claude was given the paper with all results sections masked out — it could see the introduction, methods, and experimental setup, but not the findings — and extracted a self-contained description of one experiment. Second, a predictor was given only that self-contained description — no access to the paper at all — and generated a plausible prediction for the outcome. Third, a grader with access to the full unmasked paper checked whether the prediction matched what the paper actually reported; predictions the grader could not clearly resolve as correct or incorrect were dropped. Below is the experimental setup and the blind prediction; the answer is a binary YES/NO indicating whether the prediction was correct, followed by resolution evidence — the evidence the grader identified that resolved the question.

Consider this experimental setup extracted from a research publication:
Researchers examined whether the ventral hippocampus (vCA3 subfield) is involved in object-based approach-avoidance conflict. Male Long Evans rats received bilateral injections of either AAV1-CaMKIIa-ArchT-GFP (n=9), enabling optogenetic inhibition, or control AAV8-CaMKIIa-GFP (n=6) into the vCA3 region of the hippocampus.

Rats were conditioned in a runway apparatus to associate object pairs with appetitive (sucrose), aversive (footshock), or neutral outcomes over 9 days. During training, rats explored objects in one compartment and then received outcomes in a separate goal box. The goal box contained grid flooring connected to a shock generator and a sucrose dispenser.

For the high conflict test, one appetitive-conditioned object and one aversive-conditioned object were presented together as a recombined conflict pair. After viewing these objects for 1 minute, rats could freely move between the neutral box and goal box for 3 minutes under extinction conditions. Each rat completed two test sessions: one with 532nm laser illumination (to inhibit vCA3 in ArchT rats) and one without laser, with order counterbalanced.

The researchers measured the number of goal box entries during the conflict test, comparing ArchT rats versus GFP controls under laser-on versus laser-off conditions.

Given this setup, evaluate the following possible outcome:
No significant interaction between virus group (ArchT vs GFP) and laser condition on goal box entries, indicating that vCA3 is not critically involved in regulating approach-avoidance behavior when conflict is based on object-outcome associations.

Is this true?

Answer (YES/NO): YES